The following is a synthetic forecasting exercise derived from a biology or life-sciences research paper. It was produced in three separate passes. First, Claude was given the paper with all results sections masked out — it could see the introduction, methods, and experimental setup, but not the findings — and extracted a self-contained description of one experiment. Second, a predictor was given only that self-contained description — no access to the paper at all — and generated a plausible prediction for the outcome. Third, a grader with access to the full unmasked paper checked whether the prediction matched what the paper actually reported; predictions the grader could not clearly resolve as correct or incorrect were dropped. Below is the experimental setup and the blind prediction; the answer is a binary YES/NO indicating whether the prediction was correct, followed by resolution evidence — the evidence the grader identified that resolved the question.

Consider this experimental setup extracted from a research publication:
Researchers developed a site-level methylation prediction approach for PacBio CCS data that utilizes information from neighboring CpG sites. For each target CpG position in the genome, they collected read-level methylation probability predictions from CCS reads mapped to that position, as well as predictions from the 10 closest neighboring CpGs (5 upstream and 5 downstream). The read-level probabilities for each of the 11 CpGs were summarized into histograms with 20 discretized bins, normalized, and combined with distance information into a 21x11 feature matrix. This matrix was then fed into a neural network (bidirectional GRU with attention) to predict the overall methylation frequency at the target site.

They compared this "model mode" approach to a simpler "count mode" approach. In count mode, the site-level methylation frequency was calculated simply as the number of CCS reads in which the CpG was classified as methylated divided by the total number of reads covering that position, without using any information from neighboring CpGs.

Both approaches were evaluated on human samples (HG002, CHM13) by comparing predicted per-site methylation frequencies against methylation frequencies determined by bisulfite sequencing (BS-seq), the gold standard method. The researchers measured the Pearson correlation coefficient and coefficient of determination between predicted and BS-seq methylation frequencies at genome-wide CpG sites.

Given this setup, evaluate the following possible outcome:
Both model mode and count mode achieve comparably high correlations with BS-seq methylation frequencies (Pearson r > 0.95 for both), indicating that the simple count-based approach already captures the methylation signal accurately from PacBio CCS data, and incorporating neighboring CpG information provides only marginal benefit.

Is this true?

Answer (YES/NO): NO